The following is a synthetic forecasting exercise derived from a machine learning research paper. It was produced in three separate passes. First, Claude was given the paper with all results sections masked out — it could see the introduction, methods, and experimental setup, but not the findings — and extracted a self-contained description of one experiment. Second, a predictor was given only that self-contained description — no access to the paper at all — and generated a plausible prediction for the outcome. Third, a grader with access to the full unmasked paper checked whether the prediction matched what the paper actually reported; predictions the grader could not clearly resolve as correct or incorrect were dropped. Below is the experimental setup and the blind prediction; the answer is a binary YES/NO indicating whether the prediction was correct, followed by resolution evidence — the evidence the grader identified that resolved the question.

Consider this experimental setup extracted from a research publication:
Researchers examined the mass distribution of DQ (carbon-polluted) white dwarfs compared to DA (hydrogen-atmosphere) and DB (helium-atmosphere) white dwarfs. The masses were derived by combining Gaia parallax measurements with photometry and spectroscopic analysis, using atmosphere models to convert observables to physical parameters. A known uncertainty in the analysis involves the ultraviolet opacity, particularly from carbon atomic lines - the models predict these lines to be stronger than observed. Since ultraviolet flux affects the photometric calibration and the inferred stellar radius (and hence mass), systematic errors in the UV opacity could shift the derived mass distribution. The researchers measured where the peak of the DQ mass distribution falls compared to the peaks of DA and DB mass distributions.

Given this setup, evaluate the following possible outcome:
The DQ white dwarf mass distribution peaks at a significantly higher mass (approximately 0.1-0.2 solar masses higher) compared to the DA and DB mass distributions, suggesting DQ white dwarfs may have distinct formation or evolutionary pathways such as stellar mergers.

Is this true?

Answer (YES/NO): NO